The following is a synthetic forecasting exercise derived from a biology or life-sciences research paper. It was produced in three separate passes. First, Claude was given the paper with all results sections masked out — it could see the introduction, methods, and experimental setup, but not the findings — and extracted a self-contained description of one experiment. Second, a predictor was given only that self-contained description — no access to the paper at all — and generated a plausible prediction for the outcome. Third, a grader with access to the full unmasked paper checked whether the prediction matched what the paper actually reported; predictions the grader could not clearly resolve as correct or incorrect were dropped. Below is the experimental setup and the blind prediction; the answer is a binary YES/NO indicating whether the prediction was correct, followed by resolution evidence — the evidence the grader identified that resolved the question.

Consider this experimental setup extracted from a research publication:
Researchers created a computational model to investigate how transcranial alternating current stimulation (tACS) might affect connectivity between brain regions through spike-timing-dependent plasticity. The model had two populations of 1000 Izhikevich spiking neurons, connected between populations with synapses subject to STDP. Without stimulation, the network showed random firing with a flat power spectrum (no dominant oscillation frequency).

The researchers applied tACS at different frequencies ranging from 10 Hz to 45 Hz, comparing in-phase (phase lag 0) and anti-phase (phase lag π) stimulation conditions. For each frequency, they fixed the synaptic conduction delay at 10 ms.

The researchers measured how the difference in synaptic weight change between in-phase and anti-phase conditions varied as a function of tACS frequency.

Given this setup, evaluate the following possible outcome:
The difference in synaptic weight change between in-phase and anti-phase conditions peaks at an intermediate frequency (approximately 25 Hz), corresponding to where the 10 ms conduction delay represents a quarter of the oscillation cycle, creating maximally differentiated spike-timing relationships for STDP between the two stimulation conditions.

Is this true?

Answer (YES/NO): NO